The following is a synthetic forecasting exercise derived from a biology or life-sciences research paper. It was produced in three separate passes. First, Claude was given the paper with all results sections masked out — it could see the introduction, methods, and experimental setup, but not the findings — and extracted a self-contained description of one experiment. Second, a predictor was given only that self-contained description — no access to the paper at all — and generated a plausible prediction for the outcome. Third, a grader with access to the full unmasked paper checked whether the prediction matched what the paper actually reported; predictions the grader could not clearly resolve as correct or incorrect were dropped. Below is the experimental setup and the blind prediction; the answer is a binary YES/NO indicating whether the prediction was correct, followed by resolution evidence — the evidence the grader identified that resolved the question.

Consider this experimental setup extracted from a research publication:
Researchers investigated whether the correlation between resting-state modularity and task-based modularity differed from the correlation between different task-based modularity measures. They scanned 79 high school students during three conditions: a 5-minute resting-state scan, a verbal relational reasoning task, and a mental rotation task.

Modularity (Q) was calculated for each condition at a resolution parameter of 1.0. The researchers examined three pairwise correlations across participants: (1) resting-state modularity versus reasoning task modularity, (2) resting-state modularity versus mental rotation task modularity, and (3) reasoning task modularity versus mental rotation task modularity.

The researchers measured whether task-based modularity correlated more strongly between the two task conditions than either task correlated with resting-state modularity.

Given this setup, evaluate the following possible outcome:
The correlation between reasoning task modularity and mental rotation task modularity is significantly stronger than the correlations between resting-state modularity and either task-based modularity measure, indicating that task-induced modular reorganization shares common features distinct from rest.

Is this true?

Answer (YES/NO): YES